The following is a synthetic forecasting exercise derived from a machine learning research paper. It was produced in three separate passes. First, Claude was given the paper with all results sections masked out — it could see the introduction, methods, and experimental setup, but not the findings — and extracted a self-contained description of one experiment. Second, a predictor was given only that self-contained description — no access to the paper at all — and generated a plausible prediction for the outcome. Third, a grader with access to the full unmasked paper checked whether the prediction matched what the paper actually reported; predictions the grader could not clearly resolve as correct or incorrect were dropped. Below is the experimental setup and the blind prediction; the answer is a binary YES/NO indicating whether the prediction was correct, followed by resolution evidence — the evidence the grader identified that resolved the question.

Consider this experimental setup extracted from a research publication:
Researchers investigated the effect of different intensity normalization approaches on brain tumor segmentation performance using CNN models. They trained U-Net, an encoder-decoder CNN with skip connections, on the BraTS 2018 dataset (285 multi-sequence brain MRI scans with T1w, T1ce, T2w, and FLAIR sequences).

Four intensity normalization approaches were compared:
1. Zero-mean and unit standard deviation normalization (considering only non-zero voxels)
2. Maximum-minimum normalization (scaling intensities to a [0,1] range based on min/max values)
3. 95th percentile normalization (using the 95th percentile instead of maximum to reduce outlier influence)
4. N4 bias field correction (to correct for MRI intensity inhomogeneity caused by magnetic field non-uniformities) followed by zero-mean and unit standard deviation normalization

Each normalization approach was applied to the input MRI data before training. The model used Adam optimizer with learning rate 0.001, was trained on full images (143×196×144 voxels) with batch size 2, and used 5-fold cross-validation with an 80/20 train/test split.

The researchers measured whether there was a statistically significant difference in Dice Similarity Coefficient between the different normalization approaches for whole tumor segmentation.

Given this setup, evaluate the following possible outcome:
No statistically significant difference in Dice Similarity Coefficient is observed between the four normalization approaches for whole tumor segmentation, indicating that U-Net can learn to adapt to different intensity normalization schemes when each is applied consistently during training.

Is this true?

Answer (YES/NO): NO